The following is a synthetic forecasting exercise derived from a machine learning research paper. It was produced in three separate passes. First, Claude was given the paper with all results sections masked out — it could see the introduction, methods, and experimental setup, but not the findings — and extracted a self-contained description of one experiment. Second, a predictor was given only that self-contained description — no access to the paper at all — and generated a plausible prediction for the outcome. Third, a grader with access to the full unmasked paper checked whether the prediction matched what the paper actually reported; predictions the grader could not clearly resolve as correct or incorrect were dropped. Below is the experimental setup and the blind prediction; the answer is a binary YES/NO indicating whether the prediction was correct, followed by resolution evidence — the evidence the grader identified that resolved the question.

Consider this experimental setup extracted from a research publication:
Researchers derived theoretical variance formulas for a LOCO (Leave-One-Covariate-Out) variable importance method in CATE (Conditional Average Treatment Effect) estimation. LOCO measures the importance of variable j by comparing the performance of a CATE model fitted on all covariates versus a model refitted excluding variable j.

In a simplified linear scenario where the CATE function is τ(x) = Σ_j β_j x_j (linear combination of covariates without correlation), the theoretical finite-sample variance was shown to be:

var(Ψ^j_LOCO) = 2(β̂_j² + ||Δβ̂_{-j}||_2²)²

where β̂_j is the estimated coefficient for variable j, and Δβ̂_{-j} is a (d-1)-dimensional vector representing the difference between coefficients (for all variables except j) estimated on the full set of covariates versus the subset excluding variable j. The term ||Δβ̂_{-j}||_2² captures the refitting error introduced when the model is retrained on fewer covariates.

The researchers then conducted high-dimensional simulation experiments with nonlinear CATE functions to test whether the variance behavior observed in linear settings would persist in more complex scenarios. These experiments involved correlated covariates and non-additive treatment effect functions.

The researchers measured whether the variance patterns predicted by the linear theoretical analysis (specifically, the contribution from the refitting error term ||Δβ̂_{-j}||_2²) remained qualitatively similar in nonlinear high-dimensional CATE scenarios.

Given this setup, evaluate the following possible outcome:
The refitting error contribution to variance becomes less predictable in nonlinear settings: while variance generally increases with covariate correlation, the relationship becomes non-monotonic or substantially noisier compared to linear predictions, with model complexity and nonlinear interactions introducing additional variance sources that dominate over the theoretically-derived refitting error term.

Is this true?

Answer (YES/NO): NO